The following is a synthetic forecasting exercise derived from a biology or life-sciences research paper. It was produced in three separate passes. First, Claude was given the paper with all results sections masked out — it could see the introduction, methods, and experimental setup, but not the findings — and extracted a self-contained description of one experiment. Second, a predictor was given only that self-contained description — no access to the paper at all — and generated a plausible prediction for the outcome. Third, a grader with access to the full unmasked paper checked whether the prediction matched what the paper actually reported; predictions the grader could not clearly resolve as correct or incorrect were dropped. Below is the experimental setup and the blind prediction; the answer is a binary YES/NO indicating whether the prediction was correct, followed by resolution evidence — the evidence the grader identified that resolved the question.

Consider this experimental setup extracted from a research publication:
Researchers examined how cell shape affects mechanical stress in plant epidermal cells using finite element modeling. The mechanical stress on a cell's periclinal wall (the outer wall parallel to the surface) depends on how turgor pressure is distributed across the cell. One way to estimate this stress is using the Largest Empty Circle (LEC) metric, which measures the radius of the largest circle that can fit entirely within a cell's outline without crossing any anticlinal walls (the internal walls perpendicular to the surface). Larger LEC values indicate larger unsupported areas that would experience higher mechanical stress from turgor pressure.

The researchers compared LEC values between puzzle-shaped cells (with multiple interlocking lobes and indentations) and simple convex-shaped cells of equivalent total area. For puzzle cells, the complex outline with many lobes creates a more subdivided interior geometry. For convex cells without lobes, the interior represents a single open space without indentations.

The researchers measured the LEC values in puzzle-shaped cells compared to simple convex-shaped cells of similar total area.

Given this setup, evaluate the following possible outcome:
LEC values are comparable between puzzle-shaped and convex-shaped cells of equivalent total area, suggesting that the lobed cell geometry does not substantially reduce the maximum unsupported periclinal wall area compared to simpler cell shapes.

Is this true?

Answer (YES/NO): NO